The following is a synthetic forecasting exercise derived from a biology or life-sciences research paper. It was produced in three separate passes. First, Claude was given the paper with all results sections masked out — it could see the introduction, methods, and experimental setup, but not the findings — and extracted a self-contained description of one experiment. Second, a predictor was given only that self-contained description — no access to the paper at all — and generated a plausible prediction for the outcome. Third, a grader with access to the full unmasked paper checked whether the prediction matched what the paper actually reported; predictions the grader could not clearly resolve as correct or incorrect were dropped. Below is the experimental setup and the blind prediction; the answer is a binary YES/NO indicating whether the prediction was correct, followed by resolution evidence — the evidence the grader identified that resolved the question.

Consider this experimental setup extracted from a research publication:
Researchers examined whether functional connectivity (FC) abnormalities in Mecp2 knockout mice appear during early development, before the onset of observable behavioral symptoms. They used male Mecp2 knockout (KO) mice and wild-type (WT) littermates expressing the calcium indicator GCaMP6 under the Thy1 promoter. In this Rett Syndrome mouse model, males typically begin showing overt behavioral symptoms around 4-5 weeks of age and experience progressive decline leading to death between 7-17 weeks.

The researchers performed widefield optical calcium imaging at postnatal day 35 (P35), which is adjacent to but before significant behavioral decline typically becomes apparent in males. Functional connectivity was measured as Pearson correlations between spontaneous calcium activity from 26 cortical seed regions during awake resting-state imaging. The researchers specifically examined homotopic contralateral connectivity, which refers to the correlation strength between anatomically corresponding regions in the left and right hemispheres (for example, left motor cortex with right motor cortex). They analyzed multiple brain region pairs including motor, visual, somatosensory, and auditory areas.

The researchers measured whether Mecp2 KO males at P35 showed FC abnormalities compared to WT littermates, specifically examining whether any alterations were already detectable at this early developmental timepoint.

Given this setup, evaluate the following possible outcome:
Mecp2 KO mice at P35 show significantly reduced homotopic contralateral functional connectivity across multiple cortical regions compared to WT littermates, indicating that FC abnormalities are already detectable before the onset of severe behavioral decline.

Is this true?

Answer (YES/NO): NO